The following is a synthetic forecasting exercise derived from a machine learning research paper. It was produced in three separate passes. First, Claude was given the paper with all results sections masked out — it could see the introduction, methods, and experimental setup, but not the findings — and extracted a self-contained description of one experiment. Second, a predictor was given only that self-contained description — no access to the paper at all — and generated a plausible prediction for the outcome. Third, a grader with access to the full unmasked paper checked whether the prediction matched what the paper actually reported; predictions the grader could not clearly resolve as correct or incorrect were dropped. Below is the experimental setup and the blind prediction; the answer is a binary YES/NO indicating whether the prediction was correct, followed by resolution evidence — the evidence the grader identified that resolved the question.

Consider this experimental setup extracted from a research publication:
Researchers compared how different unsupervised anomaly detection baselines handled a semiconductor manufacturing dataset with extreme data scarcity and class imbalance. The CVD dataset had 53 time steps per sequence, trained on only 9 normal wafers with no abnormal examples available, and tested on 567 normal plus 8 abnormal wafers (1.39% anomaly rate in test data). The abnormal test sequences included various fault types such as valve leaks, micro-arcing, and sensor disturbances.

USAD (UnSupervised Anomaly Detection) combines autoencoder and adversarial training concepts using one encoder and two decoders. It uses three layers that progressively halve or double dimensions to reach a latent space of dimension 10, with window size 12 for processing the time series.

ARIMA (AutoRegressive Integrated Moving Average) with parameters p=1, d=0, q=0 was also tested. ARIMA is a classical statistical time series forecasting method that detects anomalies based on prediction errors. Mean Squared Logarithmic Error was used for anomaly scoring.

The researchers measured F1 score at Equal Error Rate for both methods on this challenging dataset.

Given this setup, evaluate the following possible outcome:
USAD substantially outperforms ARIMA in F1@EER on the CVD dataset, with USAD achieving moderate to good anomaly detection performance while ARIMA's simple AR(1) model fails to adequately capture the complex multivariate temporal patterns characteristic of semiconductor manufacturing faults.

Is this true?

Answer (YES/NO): NO